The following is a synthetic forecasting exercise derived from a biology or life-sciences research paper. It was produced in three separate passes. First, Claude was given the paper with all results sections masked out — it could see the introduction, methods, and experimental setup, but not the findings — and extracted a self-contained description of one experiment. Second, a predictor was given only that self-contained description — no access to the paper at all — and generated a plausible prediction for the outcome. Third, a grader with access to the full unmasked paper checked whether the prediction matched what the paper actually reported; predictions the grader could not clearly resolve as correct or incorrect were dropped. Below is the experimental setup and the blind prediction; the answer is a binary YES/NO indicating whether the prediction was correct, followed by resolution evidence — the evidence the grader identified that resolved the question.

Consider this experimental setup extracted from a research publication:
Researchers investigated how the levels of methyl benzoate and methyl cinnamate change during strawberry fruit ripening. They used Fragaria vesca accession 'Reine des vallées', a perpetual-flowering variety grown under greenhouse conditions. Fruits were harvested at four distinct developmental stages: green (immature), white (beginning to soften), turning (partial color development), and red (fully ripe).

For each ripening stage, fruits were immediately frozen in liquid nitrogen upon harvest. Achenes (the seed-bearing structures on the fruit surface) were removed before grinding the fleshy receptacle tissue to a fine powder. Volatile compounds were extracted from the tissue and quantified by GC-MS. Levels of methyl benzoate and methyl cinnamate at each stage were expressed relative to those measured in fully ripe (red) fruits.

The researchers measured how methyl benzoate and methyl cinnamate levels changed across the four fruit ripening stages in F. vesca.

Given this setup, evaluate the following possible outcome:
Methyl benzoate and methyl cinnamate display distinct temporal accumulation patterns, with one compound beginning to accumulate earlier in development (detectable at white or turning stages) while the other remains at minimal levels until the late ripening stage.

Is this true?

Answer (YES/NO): YES